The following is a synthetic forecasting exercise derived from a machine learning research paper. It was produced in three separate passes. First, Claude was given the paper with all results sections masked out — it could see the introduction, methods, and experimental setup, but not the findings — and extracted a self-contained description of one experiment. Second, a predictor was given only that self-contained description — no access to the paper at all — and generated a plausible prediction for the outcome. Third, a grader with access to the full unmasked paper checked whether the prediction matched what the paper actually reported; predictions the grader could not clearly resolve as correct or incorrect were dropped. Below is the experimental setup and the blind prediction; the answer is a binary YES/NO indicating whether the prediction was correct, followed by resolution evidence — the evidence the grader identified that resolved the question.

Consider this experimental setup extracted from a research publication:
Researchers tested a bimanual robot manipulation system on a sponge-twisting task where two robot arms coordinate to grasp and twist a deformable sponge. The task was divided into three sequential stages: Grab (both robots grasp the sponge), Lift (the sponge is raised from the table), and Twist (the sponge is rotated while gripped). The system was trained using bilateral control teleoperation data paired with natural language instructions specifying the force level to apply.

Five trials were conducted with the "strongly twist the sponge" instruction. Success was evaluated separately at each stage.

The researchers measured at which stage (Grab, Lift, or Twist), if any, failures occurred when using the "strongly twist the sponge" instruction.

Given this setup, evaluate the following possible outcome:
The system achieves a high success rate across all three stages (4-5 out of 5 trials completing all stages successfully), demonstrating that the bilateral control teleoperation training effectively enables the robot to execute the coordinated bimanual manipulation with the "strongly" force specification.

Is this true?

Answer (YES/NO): YES